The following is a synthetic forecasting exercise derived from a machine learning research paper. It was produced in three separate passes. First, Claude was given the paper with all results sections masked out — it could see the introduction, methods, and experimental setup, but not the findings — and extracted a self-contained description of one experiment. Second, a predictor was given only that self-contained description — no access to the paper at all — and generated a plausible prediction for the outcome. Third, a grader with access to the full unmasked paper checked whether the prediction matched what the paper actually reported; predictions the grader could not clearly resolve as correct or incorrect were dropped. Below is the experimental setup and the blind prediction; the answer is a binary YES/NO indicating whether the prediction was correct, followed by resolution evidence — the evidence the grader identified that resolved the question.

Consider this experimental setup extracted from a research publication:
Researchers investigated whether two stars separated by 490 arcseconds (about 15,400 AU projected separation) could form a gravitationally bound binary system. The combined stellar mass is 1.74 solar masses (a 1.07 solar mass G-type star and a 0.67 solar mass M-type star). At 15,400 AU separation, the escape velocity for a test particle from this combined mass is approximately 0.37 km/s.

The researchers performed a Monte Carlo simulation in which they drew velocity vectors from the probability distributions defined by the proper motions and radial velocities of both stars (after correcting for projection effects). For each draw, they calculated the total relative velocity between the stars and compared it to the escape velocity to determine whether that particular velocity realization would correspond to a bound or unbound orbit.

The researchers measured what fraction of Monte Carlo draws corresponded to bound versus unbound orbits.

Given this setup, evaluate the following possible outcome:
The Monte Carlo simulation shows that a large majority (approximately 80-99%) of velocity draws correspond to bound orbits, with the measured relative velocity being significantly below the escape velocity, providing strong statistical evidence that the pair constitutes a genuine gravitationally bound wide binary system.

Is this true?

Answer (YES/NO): NO